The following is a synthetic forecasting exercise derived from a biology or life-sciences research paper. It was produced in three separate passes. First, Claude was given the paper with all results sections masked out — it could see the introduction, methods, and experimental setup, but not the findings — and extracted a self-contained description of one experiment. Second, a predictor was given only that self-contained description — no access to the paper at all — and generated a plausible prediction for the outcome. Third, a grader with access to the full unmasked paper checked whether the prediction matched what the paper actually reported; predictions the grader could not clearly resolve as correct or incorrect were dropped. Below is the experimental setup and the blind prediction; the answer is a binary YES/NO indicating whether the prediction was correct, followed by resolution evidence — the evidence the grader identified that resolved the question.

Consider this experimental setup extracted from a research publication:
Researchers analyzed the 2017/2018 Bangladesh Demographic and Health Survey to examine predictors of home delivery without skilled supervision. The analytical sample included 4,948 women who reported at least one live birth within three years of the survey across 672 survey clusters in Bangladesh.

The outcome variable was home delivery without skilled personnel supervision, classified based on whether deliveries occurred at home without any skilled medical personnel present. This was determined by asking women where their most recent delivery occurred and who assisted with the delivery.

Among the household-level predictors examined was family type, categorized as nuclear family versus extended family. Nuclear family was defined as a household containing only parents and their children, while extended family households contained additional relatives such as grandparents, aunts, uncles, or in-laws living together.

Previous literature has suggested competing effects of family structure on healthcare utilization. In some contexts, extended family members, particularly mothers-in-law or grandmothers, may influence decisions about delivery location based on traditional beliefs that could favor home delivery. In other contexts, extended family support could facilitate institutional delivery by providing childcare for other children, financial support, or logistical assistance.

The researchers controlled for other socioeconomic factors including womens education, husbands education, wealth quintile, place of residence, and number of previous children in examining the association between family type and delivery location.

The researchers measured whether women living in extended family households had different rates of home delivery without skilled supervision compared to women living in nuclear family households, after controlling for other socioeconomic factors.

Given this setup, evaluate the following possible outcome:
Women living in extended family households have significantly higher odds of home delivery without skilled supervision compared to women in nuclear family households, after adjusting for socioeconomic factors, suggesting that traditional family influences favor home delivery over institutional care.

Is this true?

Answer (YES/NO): NO